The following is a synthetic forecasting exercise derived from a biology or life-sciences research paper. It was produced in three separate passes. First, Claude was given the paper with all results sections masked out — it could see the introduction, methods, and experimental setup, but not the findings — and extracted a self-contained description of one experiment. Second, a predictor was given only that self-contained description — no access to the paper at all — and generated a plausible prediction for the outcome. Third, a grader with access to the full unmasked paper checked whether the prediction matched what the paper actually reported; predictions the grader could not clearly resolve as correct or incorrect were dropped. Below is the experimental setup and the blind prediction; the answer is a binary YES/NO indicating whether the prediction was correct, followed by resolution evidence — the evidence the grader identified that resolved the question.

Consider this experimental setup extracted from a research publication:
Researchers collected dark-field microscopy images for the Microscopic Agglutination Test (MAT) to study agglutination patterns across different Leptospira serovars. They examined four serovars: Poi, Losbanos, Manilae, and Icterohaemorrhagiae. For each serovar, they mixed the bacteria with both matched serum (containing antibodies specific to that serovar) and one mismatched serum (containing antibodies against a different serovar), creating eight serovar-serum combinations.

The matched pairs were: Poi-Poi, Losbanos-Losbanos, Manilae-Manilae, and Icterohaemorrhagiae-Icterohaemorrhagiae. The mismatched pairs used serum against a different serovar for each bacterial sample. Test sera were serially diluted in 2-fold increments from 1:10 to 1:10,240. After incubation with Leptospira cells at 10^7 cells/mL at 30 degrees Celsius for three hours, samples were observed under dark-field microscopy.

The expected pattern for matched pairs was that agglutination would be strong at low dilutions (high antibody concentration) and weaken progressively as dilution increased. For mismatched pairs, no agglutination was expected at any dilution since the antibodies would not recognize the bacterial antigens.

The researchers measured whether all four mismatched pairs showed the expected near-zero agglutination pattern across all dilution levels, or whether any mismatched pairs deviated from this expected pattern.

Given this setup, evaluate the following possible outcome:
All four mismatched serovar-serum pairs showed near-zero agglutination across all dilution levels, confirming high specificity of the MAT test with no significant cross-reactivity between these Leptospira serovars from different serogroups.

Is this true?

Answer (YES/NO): NO